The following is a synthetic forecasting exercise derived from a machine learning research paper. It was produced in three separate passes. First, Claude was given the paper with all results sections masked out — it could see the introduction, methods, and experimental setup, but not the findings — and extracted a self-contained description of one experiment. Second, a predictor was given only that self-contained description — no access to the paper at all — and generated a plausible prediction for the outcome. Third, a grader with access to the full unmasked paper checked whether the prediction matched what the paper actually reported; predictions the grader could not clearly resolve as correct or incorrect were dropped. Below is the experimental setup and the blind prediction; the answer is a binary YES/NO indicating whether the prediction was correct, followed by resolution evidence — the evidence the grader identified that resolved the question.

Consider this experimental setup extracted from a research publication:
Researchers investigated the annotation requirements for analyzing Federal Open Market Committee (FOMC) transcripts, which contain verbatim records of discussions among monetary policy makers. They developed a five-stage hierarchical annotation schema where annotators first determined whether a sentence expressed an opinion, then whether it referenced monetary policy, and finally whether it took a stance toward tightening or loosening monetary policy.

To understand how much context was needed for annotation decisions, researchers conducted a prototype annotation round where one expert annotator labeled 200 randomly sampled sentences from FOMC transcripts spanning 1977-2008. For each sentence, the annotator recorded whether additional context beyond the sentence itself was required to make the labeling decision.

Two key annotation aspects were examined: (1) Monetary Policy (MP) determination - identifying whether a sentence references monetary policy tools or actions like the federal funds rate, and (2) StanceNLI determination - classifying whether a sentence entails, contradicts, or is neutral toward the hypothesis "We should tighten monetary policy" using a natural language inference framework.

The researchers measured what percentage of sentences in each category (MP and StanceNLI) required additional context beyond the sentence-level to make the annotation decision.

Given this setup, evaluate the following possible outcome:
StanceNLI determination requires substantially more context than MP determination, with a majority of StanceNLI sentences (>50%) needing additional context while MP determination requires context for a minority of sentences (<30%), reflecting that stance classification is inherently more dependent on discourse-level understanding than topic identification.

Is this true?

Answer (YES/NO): NO